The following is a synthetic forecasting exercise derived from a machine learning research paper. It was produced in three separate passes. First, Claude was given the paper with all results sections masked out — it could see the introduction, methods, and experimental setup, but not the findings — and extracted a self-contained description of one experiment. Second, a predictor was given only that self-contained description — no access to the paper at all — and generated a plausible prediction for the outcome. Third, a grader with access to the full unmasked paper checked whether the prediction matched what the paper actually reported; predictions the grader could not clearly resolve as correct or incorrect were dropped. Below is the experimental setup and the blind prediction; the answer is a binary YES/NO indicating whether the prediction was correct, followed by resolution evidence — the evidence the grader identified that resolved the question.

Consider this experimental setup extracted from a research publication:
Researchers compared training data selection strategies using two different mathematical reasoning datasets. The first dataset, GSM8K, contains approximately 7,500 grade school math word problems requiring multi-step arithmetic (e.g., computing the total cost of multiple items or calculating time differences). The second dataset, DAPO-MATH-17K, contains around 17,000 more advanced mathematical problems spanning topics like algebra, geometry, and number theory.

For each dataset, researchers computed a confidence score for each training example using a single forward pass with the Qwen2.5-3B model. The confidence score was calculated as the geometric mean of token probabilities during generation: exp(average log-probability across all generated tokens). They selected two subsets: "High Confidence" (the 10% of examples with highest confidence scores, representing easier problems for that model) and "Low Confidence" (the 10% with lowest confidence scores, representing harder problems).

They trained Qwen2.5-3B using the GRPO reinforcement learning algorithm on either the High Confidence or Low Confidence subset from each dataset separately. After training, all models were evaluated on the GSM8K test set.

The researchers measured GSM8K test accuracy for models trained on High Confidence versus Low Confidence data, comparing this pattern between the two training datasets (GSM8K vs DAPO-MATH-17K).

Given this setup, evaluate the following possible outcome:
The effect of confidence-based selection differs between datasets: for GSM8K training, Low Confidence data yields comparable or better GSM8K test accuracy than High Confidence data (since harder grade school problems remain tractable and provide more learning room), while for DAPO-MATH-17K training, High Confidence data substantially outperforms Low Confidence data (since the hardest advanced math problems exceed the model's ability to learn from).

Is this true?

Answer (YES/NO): YES